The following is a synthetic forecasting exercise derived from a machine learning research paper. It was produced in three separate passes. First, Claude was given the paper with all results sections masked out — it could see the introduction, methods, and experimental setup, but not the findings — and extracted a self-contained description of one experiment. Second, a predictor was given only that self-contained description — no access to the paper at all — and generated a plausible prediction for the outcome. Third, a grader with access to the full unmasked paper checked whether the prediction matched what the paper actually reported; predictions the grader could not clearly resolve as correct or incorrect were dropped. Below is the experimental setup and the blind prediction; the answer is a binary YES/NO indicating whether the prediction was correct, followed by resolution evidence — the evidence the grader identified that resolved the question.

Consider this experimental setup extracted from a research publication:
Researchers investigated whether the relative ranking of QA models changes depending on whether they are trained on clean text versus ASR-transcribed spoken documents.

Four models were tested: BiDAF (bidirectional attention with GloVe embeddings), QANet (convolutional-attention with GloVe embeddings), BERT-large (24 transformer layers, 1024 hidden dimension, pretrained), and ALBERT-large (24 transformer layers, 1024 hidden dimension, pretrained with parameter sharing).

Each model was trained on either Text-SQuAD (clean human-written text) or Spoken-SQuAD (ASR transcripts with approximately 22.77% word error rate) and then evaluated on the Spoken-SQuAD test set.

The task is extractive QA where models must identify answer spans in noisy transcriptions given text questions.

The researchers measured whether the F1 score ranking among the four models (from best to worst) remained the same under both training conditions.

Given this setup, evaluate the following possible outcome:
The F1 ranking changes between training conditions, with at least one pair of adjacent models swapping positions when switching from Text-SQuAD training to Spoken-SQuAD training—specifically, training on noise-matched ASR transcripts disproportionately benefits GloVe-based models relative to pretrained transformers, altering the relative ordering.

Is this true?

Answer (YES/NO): NO